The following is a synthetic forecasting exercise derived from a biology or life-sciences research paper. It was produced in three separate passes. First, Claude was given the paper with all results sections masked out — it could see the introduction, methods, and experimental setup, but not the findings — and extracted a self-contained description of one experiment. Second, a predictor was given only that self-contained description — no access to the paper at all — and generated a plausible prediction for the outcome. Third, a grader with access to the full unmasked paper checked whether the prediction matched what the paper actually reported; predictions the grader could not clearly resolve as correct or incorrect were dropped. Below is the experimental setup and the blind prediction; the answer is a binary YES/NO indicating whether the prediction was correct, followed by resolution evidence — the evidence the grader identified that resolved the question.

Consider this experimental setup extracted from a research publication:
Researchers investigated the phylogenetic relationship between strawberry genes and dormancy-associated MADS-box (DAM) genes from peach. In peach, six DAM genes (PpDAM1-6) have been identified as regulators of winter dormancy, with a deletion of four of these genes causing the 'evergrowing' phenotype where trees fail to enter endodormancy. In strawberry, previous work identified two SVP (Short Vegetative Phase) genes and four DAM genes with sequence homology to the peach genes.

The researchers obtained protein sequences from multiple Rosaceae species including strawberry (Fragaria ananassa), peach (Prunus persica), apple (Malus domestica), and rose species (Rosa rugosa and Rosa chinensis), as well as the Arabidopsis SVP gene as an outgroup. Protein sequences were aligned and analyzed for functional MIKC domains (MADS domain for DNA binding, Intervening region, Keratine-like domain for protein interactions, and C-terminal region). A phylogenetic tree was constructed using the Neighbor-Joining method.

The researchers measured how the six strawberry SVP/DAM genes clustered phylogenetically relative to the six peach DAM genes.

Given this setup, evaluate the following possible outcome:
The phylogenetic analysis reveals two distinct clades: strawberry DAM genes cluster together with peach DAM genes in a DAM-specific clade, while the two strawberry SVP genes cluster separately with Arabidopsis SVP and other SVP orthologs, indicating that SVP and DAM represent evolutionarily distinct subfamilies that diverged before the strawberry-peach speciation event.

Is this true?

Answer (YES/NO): YES